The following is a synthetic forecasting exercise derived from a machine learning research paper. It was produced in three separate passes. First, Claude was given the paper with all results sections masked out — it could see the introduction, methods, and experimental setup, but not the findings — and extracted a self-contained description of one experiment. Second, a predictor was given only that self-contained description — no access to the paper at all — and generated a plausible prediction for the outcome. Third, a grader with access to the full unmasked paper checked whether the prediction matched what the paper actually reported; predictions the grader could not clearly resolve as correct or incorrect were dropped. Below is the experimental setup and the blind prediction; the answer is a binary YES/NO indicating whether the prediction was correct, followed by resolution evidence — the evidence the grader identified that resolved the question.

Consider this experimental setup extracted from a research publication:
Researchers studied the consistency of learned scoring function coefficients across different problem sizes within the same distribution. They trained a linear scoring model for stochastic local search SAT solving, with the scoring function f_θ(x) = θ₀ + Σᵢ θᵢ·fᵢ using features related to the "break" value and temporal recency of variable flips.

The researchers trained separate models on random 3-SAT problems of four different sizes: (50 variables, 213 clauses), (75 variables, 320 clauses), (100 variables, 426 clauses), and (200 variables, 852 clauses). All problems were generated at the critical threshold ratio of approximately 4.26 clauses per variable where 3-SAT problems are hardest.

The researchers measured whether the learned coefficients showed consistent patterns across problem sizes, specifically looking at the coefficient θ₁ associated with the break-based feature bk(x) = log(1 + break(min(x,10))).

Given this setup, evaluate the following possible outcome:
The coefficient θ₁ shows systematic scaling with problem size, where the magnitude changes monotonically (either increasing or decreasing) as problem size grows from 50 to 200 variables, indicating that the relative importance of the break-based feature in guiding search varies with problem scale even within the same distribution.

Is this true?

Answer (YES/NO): NO